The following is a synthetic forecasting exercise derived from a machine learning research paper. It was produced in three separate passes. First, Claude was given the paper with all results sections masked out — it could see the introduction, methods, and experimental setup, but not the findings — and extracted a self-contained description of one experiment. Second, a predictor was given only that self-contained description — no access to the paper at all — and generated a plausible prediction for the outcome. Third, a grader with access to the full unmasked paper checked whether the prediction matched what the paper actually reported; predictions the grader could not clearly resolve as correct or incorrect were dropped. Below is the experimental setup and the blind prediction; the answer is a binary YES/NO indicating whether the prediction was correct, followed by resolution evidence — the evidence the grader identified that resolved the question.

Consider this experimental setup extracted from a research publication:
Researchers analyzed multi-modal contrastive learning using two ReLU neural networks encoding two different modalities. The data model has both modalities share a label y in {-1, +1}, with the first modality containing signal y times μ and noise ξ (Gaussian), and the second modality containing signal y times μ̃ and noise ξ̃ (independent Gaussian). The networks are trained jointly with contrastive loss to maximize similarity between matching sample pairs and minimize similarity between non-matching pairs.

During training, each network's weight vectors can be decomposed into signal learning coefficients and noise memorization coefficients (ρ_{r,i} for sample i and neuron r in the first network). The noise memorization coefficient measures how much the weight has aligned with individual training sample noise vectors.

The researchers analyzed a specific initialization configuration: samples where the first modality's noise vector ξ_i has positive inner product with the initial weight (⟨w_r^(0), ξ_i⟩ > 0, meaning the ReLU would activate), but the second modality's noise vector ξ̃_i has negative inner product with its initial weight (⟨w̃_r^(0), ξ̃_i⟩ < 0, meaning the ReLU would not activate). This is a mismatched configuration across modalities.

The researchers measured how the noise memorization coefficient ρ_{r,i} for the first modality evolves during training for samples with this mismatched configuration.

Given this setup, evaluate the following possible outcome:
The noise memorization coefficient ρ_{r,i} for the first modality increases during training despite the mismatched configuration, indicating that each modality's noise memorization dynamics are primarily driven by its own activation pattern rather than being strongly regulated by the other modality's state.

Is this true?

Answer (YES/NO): NO